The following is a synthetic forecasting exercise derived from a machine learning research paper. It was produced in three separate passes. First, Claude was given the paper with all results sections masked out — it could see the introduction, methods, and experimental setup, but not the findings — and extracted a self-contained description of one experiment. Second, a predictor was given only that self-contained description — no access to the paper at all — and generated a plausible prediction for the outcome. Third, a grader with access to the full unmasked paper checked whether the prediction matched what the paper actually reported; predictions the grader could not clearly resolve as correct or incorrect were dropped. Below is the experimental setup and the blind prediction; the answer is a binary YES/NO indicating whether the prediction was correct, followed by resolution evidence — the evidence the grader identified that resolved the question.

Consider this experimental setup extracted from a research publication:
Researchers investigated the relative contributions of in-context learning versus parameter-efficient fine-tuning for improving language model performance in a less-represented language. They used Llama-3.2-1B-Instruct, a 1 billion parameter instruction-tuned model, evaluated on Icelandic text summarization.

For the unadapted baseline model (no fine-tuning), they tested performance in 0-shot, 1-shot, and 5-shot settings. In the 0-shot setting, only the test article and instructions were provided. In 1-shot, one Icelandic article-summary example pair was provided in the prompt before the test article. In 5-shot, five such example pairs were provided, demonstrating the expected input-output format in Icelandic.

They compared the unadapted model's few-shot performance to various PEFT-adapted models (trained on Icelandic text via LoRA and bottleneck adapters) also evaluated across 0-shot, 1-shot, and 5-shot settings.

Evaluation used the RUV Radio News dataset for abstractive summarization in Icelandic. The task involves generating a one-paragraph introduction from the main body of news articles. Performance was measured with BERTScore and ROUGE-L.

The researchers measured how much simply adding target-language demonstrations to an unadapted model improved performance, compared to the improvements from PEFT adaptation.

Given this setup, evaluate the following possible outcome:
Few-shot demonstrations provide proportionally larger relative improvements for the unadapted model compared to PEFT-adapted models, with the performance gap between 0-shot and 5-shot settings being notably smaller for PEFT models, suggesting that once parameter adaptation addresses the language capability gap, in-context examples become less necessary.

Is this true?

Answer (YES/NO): YES